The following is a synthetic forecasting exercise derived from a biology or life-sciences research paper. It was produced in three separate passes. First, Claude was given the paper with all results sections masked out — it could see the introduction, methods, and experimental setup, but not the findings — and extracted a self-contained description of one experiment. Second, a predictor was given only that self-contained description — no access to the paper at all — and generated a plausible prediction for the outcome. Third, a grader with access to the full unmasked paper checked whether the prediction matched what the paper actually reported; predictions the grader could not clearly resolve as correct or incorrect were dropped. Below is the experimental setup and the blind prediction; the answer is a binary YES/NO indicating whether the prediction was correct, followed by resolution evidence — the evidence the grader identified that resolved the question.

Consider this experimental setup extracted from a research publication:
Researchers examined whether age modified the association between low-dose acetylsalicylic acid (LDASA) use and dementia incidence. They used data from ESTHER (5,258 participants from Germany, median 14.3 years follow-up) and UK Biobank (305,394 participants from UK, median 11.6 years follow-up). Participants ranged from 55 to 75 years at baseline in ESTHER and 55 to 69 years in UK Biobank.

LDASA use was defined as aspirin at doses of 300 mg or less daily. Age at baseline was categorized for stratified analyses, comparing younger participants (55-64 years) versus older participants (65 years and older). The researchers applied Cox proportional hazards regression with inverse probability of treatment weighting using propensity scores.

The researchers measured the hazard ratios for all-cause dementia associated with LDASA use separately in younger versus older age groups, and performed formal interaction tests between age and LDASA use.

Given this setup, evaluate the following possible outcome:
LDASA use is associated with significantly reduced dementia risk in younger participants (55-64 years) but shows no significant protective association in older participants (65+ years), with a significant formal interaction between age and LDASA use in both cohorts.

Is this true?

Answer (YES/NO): NO